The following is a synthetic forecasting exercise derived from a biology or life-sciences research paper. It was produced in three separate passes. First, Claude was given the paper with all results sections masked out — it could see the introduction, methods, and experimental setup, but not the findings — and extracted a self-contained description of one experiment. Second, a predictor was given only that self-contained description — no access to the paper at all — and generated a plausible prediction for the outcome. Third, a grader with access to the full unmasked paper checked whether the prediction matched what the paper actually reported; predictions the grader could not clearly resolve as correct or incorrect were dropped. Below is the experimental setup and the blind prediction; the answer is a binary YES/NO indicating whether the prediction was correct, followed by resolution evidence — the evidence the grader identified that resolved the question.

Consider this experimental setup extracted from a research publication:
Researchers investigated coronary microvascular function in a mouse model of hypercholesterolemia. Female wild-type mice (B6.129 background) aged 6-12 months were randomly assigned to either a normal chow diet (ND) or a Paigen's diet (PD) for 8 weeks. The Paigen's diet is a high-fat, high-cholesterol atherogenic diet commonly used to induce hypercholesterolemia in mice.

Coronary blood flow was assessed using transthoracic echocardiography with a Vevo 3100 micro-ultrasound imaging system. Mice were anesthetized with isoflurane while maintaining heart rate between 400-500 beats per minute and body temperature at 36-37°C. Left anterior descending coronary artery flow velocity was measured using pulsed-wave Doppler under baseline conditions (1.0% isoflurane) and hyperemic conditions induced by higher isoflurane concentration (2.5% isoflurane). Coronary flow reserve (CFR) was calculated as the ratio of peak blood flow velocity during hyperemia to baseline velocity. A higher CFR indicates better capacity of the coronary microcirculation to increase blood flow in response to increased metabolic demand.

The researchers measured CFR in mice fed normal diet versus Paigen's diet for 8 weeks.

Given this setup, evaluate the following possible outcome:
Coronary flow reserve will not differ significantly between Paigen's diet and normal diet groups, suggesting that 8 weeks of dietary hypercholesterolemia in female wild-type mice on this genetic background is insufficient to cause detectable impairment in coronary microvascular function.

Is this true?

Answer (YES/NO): NO